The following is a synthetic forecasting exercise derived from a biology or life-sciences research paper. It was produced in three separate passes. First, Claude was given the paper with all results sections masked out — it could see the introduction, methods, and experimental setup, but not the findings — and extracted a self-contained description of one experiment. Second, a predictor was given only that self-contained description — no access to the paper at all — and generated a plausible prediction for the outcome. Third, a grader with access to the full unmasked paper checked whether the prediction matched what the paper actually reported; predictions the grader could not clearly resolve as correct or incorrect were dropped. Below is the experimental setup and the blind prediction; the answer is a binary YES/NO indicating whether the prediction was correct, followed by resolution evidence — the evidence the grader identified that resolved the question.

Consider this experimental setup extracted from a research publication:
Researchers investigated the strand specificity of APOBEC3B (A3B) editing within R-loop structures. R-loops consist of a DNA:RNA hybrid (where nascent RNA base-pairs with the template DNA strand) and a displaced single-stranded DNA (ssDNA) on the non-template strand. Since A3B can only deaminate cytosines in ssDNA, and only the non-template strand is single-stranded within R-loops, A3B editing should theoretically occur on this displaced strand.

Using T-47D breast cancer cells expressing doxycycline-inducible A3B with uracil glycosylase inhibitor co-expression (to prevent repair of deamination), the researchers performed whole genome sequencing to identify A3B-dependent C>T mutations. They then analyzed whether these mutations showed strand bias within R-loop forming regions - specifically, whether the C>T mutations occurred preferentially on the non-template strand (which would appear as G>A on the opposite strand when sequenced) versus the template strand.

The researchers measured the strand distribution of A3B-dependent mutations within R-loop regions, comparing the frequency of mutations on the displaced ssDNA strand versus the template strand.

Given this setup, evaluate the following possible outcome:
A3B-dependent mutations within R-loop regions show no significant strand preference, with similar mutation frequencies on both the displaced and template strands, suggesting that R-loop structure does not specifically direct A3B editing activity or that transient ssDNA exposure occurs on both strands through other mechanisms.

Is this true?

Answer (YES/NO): NO